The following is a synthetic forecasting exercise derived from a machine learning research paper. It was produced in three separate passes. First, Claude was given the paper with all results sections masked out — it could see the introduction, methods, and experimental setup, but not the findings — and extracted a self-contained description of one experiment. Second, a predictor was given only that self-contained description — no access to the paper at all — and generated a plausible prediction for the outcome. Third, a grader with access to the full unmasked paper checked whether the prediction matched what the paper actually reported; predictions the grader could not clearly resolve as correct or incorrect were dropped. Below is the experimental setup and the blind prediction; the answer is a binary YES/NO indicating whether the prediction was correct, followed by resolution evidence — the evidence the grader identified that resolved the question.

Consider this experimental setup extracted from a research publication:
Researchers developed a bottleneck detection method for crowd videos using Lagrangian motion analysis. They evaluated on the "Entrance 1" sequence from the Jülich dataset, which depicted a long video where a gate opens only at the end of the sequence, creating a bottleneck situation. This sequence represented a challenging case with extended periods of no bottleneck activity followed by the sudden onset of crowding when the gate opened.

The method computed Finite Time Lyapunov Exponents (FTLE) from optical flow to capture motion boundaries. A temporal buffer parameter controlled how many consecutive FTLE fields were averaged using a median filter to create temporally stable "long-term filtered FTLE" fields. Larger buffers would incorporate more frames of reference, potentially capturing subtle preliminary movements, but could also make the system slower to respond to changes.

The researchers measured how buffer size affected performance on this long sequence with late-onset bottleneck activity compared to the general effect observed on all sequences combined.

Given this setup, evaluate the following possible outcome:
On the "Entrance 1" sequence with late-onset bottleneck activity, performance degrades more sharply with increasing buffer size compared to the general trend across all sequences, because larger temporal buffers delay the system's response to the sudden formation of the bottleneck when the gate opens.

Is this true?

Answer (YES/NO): NO